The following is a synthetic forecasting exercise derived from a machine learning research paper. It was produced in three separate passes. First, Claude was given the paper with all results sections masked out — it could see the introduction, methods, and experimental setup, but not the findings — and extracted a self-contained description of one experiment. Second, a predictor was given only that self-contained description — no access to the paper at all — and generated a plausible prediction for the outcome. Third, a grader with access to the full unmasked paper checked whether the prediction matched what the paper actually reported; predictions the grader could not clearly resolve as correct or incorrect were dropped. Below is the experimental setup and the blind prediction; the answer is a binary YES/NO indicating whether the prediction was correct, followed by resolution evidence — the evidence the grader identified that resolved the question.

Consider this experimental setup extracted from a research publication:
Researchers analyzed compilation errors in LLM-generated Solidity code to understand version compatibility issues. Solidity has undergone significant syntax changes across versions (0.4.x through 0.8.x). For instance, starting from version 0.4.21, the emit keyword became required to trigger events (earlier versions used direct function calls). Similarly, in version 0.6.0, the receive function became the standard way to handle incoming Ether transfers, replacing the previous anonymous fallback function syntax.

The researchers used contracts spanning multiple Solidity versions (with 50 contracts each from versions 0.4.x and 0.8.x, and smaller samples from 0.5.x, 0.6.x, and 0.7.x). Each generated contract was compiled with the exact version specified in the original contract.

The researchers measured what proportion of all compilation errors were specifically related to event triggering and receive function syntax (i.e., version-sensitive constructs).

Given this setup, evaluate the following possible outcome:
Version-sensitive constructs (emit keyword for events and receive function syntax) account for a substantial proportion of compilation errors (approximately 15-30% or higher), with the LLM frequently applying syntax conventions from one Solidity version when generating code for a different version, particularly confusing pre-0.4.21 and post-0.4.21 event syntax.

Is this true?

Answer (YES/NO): YES